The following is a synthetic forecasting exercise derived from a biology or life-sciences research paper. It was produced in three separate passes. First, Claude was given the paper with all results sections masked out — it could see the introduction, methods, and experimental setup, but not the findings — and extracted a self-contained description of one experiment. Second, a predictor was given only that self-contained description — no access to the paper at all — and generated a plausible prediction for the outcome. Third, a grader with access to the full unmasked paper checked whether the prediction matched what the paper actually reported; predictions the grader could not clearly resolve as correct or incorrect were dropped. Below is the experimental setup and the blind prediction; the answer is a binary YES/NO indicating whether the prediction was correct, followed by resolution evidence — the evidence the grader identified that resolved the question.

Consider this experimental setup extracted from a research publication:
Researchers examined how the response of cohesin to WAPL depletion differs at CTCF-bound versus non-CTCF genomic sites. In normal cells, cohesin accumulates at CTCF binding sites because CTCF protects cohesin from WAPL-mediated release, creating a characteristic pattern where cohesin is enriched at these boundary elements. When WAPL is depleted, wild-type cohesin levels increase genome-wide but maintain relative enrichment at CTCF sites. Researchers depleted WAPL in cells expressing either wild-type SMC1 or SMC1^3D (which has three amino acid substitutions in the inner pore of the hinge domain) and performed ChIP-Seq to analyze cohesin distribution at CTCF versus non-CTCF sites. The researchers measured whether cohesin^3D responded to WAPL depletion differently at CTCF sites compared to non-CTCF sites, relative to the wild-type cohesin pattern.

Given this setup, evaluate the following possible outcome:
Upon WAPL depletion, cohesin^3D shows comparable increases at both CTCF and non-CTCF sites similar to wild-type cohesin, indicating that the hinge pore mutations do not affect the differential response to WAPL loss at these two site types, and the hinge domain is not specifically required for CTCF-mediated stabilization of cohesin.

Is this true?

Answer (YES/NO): NO